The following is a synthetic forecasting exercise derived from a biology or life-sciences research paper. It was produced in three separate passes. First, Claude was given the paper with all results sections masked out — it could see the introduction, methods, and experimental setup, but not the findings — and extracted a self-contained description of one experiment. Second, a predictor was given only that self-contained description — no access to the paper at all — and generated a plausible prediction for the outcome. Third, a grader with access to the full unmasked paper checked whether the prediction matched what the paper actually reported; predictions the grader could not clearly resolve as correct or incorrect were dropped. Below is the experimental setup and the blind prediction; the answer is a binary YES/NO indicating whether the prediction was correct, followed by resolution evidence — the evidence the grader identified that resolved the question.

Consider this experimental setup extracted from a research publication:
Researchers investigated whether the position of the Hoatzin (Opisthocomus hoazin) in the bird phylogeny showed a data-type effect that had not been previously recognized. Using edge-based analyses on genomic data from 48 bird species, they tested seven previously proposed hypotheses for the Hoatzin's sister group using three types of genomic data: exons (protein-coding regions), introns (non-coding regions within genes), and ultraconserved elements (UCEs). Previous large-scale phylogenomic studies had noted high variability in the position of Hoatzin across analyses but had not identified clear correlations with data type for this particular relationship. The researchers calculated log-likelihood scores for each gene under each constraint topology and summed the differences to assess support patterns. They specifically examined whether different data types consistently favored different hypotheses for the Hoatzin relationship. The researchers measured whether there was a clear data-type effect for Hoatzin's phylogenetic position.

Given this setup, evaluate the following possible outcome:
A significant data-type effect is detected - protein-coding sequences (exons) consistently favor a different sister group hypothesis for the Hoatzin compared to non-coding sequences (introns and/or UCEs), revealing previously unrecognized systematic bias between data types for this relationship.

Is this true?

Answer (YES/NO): NO